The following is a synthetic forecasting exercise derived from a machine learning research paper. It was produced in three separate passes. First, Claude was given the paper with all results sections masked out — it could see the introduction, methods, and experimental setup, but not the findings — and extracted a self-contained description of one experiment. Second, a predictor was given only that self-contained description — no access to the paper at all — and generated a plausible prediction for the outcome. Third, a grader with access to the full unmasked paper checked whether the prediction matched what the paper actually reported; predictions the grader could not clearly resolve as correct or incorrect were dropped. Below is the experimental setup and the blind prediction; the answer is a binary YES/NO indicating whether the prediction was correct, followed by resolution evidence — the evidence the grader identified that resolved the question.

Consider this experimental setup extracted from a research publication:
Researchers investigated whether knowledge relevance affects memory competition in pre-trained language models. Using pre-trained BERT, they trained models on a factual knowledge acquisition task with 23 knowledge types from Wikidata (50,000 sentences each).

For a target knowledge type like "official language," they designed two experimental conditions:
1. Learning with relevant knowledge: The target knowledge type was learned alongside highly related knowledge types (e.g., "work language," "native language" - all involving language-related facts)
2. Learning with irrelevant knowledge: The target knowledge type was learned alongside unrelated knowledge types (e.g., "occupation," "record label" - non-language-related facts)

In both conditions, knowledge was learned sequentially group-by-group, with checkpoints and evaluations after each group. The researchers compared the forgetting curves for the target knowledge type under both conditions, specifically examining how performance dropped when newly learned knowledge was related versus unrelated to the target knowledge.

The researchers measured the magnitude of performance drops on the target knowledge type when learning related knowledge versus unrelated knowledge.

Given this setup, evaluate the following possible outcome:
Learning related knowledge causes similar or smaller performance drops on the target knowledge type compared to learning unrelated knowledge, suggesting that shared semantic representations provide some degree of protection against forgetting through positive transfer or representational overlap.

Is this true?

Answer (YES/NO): NO